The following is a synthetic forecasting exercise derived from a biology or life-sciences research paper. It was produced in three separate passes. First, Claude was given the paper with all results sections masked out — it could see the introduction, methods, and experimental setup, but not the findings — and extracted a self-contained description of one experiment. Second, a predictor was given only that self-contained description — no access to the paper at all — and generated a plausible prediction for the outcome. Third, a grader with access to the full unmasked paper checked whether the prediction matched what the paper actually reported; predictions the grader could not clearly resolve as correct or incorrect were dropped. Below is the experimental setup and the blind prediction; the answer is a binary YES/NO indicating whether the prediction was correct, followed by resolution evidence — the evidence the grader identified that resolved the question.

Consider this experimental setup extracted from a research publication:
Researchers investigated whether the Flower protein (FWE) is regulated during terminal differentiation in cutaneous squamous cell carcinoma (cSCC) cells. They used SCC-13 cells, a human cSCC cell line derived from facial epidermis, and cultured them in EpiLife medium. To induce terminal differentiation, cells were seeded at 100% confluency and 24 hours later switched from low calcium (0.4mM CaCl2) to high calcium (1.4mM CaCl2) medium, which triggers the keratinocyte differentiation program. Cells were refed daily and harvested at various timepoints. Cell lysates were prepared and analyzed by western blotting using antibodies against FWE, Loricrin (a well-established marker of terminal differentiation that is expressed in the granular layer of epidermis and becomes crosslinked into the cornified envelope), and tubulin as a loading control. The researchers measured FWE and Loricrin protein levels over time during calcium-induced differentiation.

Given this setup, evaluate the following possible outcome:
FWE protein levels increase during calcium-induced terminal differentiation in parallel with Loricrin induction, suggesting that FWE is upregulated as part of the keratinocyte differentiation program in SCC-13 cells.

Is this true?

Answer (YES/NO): NO